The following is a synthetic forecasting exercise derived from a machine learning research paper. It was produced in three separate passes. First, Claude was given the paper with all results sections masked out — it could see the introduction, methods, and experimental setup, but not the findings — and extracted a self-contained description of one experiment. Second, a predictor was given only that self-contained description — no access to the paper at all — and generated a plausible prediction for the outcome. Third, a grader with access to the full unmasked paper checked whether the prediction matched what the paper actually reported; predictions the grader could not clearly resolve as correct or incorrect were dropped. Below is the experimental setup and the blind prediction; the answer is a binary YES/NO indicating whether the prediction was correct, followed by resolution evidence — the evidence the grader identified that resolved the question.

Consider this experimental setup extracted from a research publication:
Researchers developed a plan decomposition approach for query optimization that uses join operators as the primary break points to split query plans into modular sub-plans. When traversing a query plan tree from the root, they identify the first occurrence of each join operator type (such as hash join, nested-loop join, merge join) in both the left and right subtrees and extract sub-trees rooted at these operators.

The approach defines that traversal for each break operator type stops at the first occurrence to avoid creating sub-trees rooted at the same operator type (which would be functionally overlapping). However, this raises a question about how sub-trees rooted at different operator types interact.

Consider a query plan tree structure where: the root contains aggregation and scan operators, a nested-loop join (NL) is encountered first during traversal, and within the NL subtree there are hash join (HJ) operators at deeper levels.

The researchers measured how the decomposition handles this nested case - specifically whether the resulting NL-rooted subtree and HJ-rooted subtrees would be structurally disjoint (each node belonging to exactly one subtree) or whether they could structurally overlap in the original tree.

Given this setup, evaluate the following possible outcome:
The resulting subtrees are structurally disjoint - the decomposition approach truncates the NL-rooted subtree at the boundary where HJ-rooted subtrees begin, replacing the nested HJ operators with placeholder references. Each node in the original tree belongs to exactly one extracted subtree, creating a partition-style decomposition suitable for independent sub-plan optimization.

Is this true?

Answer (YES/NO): NO